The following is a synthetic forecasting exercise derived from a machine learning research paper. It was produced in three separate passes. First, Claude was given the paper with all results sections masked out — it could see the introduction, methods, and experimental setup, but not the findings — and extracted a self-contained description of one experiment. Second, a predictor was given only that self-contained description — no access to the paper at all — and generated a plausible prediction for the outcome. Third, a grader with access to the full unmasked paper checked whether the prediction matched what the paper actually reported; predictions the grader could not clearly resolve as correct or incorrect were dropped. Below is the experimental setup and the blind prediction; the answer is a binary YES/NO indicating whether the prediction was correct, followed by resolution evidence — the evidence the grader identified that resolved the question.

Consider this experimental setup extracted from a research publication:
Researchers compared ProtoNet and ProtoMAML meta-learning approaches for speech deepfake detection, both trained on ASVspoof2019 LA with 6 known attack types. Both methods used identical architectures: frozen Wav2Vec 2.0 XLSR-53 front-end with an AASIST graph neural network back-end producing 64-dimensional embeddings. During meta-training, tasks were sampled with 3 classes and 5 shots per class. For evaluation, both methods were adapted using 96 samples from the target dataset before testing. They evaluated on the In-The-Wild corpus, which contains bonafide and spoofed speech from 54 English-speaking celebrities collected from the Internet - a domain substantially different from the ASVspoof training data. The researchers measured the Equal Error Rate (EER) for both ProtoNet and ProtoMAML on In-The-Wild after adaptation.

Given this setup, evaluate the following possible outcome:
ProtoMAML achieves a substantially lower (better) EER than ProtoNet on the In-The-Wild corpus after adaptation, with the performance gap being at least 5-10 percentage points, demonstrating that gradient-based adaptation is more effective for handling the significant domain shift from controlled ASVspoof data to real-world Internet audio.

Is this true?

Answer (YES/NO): NO